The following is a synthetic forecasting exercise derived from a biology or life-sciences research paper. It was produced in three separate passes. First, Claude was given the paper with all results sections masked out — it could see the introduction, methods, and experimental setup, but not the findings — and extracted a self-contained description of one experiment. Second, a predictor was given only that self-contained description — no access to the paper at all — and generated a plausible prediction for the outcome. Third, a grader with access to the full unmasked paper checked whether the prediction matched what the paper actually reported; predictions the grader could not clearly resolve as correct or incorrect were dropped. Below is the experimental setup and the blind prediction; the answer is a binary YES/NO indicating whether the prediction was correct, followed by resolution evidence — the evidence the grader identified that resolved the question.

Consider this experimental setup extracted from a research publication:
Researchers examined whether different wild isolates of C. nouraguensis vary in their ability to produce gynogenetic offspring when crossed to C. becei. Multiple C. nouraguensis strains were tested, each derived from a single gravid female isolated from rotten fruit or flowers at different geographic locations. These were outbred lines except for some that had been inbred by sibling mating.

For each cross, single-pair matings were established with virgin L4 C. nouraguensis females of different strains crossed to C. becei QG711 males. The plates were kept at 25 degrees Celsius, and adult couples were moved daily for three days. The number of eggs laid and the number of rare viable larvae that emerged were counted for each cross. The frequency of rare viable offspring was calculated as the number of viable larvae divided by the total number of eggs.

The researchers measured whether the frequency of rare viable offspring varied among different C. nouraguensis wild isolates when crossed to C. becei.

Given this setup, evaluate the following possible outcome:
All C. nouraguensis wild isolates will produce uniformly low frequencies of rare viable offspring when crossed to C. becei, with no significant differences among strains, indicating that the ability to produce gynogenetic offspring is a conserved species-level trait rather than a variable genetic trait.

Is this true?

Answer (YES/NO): NO